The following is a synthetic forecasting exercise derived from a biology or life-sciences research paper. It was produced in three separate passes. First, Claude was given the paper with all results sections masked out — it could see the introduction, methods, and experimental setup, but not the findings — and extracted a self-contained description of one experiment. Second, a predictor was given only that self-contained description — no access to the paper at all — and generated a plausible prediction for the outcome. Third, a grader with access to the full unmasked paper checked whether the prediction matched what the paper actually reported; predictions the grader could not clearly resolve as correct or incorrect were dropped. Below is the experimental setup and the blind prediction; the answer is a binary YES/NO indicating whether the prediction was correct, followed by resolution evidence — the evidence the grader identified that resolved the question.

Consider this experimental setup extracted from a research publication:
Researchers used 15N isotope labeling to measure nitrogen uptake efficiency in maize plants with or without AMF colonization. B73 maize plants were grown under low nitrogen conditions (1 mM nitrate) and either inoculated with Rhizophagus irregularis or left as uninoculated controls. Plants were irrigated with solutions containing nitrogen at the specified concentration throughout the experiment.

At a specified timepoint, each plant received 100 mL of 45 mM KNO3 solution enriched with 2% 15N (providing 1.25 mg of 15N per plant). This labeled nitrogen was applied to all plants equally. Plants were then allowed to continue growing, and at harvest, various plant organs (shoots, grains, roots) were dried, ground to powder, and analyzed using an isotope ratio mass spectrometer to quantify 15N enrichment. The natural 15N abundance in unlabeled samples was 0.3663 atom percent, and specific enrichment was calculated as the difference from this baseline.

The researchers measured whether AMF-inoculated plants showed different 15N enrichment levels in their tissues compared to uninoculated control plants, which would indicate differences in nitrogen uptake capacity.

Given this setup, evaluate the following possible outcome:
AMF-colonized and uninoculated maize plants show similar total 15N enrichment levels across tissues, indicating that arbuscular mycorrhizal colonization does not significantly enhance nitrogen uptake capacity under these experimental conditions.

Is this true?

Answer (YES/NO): NO